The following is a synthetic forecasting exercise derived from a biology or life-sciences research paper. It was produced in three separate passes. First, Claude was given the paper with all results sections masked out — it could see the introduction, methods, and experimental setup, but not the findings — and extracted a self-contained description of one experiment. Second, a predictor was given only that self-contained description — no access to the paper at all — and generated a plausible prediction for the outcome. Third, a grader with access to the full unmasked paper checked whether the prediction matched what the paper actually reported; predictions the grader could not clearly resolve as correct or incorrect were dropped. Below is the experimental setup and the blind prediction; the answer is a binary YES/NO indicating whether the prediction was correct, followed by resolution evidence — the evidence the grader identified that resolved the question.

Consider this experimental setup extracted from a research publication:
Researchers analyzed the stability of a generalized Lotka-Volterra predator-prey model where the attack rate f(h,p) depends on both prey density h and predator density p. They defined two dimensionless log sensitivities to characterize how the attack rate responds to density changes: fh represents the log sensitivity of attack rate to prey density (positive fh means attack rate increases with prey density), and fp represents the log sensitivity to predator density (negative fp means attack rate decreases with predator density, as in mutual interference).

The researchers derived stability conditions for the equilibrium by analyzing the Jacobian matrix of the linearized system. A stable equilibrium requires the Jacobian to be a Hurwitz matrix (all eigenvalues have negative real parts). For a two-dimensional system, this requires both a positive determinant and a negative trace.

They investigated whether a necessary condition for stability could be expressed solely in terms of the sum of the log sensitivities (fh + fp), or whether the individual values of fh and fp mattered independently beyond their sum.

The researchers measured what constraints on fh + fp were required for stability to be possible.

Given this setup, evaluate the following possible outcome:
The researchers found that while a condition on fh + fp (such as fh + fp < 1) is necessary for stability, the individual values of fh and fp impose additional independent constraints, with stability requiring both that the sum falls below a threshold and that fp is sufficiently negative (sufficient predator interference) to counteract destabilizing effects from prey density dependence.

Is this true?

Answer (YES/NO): NO